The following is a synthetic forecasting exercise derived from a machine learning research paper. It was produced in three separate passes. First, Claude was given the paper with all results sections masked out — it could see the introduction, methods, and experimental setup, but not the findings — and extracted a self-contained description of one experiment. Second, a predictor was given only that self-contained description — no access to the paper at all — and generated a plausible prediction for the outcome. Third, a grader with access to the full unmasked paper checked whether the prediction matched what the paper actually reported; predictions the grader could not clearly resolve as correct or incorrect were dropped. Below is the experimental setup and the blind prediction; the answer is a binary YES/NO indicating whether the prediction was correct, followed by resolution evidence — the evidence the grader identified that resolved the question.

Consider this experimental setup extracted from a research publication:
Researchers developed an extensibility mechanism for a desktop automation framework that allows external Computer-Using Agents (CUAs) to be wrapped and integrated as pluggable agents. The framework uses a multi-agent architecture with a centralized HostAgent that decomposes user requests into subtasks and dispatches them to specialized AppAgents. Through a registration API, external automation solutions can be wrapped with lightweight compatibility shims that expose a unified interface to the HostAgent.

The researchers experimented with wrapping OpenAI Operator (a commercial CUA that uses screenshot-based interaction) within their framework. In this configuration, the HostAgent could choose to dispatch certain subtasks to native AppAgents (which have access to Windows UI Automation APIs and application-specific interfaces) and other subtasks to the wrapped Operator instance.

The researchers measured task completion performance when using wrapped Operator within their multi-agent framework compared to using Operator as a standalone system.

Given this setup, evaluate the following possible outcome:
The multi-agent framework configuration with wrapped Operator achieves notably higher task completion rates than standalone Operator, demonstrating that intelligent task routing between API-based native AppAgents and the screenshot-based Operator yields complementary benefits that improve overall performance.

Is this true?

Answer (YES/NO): NO